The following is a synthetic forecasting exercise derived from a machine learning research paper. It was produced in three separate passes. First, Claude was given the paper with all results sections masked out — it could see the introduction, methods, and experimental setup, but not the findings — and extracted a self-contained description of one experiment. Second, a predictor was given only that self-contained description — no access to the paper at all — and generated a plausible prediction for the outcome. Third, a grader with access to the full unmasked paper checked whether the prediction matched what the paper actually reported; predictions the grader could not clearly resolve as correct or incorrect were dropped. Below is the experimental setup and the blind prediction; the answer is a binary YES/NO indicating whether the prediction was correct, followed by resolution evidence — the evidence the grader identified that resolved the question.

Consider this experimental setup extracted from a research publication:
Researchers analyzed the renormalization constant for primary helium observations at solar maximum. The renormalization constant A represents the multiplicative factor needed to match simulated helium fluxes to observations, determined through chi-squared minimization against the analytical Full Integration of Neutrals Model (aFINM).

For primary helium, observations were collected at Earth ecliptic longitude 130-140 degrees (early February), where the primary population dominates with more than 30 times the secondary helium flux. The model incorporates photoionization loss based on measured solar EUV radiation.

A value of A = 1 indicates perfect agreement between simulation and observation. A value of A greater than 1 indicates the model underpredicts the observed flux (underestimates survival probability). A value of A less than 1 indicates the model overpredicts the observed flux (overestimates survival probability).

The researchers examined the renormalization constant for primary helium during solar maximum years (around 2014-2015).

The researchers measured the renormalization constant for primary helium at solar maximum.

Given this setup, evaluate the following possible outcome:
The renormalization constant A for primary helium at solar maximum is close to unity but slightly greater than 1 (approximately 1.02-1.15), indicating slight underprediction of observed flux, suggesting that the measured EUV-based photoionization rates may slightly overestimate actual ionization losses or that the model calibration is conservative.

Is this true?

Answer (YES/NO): YES